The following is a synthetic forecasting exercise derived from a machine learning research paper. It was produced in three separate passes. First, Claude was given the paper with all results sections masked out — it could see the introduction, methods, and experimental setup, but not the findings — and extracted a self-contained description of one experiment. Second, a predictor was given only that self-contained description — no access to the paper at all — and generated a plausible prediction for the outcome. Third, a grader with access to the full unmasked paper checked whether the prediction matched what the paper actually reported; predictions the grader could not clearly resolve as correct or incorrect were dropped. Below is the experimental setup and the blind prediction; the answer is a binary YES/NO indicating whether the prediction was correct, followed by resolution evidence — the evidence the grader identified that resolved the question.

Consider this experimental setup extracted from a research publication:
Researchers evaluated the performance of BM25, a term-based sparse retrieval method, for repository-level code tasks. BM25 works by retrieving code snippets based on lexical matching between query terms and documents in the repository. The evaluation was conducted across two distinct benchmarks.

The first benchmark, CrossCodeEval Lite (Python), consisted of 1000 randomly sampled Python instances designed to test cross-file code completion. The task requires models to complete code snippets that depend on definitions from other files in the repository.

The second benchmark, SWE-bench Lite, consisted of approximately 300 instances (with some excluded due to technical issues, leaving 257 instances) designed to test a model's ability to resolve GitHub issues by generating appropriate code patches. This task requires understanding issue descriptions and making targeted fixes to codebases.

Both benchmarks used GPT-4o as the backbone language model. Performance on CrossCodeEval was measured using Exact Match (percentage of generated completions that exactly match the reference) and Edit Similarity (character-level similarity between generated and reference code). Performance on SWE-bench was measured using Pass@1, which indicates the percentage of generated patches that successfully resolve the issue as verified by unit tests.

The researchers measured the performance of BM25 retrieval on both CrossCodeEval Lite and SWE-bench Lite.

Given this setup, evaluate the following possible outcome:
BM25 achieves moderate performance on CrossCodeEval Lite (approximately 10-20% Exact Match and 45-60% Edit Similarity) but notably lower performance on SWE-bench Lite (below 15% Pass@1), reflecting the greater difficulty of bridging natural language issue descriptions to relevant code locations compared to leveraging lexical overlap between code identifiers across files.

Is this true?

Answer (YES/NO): NO